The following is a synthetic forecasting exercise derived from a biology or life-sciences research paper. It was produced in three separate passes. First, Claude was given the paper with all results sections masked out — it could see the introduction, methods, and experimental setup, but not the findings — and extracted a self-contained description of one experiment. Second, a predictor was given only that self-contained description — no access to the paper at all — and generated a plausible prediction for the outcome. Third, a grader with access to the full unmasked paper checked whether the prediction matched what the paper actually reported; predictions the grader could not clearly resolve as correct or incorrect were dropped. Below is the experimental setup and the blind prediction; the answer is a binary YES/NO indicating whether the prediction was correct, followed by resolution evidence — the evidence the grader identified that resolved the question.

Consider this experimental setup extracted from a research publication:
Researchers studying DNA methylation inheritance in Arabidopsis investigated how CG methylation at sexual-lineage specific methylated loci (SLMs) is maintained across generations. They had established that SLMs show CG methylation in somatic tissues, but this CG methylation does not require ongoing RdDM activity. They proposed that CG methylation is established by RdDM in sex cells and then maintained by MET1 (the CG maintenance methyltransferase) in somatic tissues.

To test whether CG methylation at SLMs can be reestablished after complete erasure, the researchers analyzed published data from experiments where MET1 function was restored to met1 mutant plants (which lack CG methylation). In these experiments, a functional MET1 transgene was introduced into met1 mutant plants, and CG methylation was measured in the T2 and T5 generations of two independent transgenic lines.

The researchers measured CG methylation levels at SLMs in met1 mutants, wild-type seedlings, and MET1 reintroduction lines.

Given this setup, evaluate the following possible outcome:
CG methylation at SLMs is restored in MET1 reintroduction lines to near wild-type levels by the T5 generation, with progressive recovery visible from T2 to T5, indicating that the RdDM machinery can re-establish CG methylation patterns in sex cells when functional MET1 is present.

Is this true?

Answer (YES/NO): NO